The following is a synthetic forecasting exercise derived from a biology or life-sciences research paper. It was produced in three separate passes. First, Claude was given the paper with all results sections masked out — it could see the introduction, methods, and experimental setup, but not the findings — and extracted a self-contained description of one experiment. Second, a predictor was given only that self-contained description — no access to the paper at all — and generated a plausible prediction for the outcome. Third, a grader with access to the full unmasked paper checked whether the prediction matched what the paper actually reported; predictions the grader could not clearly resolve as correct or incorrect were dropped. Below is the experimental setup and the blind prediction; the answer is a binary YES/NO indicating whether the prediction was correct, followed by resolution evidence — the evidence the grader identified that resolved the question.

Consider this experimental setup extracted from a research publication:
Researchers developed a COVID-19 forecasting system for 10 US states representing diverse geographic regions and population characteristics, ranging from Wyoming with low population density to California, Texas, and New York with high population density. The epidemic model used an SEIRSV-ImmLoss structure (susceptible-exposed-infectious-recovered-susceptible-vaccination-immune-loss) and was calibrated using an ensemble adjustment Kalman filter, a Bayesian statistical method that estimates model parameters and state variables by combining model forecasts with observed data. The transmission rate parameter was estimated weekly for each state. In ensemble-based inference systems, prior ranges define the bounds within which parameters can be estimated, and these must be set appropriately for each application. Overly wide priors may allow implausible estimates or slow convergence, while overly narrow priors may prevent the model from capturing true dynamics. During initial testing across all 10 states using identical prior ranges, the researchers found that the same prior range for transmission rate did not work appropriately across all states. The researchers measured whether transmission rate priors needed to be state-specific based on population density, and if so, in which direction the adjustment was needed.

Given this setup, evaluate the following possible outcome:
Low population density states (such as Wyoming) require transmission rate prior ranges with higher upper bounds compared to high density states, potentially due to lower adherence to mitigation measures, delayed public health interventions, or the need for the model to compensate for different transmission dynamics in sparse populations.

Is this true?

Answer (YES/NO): NO